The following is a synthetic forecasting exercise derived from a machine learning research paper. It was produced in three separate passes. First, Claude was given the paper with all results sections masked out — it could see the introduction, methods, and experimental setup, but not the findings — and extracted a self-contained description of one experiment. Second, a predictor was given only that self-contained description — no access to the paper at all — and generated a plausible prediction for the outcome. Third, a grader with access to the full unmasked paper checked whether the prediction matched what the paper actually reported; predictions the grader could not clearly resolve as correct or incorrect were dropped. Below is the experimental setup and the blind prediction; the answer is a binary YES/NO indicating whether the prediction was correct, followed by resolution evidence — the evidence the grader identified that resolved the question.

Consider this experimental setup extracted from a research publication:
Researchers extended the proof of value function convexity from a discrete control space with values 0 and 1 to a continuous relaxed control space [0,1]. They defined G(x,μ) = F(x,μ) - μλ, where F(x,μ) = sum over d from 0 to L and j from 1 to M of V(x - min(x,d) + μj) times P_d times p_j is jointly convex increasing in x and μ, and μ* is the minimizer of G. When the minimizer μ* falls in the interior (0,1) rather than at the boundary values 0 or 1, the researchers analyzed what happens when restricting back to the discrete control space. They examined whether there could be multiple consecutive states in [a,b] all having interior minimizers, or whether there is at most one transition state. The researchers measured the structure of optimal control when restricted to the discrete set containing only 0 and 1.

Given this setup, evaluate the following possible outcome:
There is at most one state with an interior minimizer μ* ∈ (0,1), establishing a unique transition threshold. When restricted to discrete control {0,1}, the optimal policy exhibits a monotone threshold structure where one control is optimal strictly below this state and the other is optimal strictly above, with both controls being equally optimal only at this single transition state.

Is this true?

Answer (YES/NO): NO